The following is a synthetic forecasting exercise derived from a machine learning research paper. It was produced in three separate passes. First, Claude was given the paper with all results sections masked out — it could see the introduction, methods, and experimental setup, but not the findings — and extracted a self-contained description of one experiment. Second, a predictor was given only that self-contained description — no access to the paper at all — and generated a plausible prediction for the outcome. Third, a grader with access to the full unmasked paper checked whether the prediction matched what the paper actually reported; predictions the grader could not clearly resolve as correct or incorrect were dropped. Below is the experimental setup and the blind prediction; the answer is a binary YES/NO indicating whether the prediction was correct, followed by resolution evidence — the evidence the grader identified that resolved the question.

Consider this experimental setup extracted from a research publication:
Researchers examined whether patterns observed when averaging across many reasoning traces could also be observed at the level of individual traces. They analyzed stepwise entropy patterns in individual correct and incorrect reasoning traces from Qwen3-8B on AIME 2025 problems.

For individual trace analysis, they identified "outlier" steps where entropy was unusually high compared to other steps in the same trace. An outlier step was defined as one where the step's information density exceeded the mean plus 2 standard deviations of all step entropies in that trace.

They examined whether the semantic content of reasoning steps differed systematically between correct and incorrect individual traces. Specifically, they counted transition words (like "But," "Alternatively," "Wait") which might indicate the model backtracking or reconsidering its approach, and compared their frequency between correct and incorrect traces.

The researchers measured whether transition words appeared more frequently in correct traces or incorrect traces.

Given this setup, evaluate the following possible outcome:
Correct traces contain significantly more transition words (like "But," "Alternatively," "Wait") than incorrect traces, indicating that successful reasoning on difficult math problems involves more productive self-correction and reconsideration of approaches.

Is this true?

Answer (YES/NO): YES